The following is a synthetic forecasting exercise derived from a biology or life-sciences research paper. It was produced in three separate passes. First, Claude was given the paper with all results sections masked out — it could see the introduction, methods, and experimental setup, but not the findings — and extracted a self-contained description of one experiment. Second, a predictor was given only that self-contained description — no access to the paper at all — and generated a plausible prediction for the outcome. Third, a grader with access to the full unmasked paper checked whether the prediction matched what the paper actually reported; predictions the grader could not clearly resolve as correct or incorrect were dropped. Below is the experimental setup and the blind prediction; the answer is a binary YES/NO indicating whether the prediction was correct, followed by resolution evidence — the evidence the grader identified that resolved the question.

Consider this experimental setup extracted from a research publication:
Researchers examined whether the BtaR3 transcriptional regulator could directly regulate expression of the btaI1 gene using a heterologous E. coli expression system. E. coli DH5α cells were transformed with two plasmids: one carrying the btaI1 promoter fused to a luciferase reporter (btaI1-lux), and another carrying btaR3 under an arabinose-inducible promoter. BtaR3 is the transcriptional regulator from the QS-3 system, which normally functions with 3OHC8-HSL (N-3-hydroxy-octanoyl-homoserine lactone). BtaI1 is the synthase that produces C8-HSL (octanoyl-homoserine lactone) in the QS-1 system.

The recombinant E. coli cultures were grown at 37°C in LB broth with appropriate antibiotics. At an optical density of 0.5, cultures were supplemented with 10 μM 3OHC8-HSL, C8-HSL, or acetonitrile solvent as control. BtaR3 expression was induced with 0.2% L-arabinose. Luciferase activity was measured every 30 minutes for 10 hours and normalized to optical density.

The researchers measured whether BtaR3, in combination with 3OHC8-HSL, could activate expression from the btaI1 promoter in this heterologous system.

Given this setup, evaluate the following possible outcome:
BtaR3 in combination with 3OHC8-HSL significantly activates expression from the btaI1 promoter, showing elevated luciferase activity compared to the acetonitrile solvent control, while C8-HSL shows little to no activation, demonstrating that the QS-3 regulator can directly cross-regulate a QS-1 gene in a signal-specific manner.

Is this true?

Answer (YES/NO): NO